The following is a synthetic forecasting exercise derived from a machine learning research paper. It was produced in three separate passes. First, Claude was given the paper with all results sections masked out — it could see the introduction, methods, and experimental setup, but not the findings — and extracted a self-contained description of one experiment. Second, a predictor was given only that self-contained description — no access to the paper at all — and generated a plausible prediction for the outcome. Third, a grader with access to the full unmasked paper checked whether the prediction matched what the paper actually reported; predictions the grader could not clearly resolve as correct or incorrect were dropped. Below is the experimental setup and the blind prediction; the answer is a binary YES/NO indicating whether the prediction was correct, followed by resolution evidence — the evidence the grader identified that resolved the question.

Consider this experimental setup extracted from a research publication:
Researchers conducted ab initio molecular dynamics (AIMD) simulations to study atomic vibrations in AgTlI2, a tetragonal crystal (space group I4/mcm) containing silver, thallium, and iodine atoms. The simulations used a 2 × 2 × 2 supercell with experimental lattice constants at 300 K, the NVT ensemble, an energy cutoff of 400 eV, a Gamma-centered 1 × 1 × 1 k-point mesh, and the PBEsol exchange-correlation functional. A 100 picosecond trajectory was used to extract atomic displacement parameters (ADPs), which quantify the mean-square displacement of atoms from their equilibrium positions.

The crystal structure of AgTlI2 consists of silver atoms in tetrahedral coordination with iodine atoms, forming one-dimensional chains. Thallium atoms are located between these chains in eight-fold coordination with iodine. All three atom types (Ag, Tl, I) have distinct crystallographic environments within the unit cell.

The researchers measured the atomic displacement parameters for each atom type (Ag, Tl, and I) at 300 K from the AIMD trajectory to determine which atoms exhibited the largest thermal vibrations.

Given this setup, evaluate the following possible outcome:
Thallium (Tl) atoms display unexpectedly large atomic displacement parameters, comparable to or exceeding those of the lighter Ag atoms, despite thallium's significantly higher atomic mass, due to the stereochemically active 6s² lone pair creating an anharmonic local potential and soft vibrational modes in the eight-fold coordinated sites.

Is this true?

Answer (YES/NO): NO